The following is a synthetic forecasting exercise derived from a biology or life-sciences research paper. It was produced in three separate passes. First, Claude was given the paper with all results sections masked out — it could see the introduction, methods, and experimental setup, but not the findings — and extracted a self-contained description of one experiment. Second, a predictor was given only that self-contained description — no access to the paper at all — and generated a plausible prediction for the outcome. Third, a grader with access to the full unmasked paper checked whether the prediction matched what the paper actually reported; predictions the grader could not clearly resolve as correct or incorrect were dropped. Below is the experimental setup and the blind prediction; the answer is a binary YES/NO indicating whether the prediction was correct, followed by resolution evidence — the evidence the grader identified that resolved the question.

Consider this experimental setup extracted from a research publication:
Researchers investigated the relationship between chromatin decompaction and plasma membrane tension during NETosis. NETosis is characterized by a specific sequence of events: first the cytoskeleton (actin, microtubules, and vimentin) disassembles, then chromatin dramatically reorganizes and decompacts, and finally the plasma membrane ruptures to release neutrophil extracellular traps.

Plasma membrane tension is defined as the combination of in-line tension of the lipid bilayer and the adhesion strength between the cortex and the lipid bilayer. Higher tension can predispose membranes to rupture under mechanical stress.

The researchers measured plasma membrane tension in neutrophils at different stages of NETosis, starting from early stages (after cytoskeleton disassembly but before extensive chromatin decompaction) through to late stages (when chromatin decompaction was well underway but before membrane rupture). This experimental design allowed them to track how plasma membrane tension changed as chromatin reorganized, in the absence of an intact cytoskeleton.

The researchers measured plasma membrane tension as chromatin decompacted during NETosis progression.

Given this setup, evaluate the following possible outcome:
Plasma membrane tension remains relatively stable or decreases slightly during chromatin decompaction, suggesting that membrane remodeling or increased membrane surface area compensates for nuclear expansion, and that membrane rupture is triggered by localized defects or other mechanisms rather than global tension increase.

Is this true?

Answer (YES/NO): NO